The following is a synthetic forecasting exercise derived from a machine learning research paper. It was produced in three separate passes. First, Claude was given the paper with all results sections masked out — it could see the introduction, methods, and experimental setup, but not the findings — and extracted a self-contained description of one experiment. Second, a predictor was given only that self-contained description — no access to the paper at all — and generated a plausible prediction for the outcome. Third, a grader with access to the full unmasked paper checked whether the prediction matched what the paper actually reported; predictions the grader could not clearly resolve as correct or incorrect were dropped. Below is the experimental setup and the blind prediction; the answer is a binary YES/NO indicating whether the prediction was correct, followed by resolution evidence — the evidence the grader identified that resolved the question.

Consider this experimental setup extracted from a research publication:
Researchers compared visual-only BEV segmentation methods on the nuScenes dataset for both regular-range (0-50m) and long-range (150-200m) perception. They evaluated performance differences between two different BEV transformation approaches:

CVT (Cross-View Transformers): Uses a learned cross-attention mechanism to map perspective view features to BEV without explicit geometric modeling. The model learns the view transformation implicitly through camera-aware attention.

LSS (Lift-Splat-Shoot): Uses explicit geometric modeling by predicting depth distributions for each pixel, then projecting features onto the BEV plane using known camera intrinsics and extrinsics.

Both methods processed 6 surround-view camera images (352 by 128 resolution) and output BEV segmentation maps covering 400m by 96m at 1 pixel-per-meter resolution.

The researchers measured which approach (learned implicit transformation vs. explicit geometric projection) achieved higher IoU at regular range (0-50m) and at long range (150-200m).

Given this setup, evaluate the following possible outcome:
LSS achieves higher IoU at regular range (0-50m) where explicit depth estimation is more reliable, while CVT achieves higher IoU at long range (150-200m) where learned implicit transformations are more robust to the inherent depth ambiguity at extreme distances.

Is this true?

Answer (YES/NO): NO